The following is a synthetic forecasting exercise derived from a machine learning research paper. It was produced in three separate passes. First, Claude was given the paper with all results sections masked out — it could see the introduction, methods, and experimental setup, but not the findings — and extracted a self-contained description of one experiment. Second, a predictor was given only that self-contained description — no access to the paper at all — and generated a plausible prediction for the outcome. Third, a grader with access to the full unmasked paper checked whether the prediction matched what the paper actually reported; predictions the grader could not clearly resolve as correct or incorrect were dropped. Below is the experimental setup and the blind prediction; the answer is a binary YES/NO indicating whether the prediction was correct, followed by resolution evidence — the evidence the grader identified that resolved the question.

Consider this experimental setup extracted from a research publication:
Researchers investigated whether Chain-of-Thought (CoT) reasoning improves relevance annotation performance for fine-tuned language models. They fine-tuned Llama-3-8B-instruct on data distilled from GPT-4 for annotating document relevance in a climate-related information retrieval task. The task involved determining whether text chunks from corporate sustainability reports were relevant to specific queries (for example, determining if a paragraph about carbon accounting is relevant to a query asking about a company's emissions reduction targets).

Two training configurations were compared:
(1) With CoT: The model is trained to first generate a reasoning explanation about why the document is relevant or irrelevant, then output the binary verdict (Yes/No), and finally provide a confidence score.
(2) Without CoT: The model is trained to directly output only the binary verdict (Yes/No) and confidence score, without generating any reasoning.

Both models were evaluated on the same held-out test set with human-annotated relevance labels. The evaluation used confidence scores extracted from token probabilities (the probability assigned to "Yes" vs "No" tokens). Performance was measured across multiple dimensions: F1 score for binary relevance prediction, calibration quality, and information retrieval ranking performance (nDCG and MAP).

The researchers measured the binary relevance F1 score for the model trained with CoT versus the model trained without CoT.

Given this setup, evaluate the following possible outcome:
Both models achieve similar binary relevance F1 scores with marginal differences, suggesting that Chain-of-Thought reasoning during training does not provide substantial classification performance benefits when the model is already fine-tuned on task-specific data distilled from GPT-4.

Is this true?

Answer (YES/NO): NO